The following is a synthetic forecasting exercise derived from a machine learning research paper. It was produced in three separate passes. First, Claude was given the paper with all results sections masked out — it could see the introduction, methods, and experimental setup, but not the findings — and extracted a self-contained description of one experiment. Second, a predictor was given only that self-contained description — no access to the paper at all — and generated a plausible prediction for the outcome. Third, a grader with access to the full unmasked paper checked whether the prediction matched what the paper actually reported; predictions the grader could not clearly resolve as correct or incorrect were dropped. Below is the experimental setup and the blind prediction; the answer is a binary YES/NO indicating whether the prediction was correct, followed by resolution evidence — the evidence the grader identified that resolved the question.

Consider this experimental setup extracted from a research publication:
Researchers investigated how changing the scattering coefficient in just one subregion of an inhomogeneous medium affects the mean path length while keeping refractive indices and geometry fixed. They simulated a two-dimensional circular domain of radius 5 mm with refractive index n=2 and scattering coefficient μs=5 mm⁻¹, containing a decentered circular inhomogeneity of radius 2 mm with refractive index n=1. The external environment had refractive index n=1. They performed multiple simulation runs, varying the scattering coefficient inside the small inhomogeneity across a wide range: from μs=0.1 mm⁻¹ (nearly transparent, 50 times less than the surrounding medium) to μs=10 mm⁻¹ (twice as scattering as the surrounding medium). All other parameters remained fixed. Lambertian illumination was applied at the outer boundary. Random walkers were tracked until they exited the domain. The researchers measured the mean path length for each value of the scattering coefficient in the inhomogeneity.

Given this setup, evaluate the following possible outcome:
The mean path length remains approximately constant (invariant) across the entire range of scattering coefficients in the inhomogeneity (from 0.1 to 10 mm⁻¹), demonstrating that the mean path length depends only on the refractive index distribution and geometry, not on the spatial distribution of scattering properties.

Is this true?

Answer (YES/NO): YES